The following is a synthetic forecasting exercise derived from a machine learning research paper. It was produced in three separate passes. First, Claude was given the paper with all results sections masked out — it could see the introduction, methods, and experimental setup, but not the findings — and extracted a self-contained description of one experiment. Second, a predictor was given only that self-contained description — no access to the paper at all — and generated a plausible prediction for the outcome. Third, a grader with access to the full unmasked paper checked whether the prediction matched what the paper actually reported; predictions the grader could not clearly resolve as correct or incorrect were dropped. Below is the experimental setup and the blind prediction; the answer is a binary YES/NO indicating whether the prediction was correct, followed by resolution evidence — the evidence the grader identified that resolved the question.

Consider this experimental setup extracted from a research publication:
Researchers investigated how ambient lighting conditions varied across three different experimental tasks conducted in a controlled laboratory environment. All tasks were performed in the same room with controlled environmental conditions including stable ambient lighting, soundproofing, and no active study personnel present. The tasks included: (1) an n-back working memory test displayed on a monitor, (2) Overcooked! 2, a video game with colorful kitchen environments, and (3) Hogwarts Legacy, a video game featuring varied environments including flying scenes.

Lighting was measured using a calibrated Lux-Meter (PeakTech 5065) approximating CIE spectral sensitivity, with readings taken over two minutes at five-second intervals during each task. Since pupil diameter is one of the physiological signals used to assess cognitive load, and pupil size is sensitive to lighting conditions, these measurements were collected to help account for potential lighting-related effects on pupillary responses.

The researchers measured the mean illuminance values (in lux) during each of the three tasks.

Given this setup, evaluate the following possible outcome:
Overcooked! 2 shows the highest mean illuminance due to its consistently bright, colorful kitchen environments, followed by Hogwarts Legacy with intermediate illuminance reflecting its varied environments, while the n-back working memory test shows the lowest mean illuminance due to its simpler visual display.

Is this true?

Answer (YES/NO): NO